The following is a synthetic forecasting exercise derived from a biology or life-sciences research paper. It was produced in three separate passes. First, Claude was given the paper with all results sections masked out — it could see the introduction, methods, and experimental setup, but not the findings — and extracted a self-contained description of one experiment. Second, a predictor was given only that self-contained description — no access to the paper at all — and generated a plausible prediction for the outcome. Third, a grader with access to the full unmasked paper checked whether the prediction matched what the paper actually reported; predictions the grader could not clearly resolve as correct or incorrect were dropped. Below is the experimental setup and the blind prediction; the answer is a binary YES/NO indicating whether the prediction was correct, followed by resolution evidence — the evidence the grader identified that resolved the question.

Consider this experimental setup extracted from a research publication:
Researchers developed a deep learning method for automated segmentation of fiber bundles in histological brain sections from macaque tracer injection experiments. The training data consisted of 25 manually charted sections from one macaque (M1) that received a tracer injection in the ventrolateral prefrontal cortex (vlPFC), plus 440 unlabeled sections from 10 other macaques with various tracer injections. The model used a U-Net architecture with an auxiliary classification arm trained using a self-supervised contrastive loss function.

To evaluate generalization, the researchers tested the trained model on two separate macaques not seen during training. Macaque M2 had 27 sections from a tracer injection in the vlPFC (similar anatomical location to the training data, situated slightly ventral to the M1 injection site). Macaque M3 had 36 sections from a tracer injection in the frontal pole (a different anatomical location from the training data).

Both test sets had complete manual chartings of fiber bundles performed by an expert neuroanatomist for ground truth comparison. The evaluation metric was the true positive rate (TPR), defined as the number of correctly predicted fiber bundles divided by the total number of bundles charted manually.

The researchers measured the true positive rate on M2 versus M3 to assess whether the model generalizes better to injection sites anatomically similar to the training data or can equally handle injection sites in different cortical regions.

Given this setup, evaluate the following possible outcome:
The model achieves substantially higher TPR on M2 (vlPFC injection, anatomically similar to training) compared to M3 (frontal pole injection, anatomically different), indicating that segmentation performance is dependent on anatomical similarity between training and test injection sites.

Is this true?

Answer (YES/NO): NO